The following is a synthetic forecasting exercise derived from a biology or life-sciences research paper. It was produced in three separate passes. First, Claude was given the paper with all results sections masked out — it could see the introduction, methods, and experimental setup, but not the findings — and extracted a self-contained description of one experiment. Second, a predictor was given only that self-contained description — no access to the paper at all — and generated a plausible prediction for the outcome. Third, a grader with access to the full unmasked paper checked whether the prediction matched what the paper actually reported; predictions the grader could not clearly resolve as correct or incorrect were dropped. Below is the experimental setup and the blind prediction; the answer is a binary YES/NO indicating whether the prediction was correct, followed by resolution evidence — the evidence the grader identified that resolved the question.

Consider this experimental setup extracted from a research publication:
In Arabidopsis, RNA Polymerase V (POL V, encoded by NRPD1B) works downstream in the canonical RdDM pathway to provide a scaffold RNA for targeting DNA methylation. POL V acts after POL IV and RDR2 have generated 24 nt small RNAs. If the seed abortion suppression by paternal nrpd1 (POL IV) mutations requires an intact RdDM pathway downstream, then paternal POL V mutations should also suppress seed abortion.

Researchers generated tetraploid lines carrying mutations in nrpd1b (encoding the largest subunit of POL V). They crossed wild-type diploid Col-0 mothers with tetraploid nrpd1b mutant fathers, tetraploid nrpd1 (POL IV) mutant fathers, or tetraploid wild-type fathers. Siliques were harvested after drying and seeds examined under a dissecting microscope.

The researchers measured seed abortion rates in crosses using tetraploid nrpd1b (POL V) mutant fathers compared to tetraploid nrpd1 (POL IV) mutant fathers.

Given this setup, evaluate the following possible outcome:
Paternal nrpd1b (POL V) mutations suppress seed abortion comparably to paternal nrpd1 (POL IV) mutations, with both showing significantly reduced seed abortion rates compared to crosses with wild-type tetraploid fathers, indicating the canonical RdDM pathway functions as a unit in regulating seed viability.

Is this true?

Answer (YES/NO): YES